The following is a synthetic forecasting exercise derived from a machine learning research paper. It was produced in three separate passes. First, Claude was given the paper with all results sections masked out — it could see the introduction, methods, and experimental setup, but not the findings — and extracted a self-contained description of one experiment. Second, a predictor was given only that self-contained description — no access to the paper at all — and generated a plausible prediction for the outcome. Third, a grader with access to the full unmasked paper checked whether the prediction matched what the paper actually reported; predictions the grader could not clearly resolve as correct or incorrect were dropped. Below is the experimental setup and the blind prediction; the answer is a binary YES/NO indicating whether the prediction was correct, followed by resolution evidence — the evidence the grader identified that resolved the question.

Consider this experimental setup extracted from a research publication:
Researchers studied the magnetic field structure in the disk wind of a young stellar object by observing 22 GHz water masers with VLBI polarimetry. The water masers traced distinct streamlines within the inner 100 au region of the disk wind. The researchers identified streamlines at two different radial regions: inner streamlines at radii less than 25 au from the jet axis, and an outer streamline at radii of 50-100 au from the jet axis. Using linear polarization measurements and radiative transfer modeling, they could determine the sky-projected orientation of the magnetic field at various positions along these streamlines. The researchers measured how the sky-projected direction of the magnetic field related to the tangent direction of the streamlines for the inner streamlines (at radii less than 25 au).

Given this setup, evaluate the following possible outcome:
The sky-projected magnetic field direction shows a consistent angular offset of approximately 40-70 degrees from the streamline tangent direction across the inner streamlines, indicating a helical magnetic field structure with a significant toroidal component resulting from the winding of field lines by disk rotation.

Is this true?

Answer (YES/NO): NO